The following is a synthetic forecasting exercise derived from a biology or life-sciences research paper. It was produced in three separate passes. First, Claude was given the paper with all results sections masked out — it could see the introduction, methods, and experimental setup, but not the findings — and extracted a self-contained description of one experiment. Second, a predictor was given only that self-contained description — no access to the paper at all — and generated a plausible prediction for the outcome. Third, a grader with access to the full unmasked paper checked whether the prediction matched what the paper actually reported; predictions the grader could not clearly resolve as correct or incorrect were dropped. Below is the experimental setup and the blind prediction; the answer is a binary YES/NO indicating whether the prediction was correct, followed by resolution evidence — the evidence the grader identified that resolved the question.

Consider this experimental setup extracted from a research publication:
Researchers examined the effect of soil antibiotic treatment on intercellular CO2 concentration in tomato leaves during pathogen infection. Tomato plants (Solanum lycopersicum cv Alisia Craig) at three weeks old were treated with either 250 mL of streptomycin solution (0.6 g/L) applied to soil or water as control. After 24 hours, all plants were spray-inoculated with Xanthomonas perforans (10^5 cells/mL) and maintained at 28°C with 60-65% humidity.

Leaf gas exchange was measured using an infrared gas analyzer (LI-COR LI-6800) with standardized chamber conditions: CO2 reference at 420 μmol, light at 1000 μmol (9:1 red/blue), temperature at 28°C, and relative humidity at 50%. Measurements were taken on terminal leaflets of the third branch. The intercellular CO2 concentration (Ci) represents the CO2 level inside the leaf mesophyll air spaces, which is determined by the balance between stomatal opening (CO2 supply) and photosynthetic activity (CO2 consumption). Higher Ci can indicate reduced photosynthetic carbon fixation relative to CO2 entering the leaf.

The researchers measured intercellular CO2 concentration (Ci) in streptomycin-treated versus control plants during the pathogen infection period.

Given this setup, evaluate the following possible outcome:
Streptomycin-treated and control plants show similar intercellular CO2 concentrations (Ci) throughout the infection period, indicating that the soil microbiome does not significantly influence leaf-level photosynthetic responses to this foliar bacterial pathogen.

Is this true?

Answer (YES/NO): NO